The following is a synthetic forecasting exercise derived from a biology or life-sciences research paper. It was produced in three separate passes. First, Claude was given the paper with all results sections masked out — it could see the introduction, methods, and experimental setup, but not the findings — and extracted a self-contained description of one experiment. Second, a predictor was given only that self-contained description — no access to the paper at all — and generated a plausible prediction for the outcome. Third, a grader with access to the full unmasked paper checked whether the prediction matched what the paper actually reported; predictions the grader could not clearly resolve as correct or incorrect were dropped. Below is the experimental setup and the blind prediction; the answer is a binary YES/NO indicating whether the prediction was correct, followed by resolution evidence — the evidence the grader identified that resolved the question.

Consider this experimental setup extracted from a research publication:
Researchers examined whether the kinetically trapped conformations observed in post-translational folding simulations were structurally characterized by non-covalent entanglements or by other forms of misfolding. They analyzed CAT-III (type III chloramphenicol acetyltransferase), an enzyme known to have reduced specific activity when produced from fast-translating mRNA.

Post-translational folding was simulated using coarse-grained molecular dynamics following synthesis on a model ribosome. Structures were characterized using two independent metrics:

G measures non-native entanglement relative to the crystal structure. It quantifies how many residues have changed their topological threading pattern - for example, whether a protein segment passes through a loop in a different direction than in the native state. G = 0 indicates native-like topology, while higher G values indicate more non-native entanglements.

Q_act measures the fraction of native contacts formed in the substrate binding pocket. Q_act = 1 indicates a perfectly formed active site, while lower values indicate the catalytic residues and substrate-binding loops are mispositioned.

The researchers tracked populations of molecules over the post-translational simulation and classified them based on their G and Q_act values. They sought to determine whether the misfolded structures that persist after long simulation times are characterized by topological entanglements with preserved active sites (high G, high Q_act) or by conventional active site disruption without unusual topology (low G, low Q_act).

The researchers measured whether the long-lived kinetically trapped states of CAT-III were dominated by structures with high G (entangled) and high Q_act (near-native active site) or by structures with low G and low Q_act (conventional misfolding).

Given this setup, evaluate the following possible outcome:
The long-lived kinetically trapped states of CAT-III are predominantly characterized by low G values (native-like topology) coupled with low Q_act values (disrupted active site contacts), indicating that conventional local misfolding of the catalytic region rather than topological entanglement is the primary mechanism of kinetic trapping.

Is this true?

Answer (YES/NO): NO